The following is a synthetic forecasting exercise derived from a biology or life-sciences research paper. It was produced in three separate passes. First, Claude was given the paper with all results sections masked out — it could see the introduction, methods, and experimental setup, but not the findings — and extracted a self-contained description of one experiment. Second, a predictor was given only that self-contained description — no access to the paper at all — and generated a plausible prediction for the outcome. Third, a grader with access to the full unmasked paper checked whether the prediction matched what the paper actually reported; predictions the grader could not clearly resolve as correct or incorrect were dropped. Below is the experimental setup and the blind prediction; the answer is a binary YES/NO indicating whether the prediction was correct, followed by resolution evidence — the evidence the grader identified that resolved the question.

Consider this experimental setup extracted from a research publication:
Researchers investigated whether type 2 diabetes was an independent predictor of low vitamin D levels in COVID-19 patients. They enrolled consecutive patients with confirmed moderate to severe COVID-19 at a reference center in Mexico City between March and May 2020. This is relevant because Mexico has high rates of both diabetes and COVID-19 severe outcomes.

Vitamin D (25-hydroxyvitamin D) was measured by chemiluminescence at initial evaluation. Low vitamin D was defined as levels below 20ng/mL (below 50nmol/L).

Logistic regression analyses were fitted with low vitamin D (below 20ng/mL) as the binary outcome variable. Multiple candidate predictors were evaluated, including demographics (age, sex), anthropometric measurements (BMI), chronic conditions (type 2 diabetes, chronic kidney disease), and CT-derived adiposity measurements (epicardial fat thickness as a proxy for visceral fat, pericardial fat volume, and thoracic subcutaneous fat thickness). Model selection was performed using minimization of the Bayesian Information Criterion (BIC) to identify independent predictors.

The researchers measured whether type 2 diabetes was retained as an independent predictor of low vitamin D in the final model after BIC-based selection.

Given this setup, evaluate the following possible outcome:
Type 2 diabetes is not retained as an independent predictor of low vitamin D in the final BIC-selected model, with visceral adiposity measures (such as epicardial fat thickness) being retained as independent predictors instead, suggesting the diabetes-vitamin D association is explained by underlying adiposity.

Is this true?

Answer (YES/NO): YES